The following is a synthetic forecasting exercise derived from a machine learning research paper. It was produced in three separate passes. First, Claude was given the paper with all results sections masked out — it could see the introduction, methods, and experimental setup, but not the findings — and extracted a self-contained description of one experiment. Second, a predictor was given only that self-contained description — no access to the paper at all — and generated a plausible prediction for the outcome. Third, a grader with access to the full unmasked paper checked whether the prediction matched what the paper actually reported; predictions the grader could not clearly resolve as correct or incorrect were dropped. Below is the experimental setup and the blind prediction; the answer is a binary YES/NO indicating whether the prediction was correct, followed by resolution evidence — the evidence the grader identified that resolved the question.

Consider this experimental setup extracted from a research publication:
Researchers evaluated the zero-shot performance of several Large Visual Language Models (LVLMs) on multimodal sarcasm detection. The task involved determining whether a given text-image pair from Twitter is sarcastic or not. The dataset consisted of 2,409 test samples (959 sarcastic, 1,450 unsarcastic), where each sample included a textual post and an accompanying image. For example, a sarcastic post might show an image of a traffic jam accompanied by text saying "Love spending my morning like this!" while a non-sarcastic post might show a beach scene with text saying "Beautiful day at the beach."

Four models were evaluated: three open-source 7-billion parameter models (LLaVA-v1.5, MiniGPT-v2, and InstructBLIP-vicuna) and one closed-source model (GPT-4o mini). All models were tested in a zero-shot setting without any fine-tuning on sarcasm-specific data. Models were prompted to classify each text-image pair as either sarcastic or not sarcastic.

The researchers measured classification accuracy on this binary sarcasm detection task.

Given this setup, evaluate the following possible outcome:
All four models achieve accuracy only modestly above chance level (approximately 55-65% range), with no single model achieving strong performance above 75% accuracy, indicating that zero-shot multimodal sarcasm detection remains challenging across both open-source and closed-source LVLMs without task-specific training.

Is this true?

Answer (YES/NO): NO